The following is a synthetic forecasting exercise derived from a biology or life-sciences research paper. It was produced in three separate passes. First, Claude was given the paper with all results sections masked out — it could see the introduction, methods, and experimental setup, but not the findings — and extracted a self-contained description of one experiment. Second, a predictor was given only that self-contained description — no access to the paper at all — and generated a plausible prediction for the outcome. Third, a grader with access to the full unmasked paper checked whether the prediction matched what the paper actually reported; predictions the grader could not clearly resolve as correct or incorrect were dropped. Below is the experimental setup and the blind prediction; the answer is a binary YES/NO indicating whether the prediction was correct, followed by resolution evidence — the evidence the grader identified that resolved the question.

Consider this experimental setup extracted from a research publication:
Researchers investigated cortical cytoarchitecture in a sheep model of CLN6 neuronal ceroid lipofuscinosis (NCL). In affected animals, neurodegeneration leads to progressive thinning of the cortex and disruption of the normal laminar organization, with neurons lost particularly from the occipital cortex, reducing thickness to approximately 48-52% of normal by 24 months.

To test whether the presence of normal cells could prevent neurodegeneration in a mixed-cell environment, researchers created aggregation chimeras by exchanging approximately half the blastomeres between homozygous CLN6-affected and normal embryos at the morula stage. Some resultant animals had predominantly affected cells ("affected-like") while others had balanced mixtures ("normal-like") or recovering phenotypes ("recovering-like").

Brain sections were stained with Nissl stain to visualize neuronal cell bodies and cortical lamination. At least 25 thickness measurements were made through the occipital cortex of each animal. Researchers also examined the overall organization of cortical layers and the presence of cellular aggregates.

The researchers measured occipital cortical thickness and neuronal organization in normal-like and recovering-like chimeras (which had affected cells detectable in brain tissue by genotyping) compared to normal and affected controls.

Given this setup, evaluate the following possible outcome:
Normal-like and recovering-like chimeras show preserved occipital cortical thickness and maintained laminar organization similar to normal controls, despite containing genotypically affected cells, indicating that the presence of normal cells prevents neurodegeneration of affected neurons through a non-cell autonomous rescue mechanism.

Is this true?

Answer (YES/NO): YES